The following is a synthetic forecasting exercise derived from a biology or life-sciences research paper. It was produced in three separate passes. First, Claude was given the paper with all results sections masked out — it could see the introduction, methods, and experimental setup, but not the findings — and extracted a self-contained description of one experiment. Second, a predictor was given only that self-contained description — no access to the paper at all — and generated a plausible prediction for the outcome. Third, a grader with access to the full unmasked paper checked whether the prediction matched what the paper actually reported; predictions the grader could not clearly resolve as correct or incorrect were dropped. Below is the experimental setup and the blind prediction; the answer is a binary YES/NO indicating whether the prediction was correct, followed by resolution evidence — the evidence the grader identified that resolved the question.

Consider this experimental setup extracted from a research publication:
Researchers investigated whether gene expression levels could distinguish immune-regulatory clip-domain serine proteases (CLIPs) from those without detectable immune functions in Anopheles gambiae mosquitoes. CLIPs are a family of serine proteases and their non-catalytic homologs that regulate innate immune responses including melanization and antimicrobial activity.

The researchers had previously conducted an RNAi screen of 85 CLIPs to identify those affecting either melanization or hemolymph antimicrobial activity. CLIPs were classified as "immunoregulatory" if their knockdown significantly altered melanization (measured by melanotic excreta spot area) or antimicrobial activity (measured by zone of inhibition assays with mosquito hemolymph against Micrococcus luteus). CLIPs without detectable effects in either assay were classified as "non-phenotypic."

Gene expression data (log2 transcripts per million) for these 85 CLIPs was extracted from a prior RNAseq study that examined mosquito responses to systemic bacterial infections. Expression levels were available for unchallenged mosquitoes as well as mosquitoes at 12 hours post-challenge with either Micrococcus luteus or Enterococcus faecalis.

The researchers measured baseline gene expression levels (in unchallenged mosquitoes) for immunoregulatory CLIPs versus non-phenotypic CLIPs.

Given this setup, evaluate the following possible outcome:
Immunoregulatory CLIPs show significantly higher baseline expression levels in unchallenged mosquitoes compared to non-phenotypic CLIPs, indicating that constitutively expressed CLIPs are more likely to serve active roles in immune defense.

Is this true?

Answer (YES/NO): YES